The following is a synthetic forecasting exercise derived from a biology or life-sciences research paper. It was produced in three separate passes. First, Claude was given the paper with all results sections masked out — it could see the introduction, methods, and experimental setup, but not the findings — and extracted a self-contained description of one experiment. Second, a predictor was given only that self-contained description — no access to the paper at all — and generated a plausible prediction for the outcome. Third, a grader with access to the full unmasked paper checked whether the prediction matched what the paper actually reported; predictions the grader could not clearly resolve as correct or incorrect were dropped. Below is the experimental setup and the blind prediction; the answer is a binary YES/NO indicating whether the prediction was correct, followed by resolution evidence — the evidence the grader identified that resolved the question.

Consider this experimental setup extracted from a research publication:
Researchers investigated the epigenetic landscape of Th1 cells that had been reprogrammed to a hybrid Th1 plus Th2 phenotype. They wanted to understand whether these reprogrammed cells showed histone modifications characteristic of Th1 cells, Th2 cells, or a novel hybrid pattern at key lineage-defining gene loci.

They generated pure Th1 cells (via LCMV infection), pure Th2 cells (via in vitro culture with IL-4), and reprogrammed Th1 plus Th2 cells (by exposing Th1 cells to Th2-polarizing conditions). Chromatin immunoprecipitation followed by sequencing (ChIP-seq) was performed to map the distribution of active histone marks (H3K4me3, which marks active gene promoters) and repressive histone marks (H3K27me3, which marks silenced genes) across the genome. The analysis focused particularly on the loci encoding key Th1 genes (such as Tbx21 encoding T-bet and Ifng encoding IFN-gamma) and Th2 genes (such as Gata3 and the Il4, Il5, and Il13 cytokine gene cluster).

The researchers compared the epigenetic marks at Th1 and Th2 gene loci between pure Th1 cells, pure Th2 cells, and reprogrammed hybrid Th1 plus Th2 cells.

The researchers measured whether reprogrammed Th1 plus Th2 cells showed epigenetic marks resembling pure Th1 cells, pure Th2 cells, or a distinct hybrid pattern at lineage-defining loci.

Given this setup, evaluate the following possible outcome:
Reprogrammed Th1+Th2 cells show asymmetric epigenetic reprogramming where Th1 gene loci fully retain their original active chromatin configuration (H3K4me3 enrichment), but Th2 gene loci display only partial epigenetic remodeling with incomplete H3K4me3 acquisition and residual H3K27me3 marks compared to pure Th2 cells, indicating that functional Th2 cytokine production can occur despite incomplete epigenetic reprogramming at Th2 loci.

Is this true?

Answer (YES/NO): YES